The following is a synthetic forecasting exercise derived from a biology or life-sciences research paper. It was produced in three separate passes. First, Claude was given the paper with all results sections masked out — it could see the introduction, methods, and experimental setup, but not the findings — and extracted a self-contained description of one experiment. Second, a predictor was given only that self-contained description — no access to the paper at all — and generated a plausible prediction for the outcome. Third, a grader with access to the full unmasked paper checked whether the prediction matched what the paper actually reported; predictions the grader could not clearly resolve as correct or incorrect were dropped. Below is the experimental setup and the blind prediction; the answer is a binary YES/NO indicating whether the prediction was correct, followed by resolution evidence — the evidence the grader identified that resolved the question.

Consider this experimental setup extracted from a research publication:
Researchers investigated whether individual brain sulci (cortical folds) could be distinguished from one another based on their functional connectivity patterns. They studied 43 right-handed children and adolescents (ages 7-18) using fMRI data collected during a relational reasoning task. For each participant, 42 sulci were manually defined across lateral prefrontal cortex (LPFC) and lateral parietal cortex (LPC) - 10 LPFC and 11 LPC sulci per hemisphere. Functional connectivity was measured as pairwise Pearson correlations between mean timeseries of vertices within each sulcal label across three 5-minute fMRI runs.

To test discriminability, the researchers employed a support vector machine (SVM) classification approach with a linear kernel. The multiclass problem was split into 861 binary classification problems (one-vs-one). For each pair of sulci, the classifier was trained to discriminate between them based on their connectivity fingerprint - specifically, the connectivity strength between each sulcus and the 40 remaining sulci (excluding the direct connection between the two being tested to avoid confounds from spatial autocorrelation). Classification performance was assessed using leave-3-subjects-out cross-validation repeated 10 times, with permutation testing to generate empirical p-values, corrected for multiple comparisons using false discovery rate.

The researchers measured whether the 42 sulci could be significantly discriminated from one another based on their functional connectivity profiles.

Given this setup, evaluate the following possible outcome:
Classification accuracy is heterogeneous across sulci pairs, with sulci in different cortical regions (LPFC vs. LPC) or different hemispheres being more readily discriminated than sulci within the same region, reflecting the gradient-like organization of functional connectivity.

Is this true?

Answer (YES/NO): NO